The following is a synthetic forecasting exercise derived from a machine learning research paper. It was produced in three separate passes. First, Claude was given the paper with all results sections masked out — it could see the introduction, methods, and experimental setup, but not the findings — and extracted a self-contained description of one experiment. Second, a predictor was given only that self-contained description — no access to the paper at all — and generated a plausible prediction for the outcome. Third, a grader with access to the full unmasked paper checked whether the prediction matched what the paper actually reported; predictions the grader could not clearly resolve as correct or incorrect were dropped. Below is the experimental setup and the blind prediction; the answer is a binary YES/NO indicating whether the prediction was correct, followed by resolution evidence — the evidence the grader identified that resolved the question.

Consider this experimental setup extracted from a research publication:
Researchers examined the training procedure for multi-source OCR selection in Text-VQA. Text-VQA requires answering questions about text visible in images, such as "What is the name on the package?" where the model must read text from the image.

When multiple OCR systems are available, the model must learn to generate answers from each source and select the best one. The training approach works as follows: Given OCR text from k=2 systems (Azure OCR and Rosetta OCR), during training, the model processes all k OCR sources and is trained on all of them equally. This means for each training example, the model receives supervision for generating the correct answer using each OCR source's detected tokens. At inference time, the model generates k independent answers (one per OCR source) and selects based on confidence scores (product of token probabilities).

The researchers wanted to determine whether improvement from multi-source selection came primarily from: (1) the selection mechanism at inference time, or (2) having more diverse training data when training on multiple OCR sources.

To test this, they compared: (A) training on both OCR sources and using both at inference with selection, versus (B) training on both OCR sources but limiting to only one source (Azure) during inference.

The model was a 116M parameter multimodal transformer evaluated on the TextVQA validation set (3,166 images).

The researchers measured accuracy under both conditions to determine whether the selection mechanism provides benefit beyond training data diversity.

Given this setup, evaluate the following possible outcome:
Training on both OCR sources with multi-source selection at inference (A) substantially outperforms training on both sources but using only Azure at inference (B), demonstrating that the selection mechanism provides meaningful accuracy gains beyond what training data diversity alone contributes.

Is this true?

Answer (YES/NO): NO